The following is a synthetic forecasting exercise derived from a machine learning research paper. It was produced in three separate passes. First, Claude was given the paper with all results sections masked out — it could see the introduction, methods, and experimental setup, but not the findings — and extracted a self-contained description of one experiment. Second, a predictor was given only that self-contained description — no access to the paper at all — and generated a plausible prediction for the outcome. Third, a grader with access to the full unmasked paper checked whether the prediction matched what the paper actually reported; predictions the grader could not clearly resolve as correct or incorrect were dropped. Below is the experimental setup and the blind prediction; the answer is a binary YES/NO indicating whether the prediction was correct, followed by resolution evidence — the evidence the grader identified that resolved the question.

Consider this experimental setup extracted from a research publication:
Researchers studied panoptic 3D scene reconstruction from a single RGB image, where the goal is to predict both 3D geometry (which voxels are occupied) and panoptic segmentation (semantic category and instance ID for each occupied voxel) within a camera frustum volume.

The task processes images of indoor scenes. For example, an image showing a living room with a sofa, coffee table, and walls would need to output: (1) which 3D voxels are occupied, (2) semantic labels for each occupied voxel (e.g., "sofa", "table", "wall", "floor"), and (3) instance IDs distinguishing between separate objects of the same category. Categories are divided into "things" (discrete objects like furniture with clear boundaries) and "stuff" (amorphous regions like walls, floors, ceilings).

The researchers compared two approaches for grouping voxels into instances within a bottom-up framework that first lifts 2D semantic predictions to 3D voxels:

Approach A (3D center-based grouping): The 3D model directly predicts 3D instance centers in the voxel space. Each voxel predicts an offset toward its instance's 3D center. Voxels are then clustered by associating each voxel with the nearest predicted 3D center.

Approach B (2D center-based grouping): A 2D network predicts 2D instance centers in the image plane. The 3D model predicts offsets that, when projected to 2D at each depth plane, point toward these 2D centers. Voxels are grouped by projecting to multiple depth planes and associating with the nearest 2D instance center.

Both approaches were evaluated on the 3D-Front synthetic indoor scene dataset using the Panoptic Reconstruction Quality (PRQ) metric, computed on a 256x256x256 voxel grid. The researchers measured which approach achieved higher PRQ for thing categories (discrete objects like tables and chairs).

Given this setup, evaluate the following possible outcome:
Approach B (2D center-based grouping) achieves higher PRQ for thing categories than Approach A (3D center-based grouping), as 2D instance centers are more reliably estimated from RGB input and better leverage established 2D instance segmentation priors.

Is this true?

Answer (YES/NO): YES